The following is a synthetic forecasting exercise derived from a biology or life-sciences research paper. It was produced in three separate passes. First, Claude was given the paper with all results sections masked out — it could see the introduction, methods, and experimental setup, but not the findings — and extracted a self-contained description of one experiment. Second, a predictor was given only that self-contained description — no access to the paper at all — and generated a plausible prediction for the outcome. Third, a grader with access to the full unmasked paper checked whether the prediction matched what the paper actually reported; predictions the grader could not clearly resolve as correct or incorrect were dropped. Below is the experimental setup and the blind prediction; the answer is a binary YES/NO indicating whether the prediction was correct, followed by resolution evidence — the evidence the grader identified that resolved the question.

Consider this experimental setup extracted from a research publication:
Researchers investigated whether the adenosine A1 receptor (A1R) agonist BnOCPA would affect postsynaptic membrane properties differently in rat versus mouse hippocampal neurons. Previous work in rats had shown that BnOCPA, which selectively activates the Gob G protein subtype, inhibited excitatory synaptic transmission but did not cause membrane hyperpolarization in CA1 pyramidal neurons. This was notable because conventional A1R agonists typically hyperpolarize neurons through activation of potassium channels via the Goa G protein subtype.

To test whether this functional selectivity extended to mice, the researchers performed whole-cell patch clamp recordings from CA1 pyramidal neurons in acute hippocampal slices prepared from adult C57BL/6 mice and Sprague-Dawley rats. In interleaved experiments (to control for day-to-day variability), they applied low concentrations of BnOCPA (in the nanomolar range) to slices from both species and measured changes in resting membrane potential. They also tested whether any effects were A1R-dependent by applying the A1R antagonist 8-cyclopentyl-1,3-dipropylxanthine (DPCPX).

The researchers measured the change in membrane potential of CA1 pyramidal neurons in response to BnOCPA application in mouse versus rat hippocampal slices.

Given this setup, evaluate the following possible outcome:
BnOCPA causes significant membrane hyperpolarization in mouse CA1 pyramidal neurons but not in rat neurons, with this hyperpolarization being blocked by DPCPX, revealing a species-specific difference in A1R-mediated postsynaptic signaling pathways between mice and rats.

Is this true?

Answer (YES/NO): YES